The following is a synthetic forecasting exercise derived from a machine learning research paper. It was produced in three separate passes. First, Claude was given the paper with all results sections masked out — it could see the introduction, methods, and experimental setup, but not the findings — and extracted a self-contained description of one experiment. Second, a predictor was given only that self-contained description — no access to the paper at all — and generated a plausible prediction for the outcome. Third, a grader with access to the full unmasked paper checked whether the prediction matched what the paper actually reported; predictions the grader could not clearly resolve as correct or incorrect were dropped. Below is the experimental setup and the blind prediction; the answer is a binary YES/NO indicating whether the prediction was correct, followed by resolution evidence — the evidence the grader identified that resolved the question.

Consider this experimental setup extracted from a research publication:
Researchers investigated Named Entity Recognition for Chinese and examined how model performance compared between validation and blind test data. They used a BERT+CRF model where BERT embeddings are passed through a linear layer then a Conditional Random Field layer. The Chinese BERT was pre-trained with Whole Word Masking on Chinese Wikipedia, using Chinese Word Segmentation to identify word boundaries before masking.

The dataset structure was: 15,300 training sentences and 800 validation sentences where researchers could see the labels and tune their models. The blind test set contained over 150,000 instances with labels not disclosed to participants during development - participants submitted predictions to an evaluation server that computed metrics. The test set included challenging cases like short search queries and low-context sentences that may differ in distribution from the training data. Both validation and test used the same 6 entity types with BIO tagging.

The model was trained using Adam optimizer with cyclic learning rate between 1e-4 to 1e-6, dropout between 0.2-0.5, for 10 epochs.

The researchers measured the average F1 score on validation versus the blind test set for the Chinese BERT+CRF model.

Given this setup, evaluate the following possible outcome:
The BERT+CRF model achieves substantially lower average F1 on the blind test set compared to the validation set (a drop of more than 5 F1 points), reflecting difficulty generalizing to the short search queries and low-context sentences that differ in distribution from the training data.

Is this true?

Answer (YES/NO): YES